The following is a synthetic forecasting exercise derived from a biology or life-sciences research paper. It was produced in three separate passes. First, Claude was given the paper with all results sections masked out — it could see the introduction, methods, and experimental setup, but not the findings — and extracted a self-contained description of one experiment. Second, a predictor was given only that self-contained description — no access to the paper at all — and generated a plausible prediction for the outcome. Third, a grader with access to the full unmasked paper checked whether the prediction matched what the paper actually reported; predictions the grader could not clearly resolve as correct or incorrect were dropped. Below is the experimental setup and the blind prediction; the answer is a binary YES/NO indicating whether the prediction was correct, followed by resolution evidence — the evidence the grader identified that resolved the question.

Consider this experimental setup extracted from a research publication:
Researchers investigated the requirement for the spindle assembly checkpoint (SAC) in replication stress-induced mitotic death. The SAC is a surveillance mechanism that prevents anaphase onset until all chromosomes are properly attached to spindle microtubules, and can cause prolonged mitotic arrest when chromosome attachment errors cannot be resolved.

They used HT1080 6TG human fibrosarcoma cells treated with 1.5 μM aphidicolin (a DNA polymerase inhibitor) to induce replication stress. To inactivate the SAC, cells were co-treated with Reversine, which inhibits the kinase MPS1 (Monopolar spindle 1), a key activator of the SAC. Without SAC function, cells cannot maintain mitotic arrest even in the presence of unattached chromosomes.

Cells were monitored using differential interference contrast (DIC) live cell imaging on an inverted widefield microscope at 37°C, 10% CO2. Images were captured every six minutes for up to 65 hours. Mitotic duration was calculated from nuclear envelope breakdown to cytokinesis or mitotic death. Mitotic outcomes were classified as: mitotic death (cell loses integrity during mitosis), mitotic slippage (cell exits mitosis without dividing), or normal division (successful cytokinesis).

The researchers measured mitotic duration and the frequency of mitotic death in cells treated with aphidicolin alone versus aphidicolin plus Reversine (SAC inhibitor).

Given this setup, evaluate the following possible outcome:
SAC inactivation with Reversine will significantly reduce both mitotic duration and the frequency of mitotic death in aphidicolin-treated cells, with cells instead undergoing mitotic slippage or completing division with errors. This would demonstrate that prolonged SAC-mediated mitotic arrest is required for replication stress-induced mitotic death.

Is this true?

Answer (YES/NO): YES